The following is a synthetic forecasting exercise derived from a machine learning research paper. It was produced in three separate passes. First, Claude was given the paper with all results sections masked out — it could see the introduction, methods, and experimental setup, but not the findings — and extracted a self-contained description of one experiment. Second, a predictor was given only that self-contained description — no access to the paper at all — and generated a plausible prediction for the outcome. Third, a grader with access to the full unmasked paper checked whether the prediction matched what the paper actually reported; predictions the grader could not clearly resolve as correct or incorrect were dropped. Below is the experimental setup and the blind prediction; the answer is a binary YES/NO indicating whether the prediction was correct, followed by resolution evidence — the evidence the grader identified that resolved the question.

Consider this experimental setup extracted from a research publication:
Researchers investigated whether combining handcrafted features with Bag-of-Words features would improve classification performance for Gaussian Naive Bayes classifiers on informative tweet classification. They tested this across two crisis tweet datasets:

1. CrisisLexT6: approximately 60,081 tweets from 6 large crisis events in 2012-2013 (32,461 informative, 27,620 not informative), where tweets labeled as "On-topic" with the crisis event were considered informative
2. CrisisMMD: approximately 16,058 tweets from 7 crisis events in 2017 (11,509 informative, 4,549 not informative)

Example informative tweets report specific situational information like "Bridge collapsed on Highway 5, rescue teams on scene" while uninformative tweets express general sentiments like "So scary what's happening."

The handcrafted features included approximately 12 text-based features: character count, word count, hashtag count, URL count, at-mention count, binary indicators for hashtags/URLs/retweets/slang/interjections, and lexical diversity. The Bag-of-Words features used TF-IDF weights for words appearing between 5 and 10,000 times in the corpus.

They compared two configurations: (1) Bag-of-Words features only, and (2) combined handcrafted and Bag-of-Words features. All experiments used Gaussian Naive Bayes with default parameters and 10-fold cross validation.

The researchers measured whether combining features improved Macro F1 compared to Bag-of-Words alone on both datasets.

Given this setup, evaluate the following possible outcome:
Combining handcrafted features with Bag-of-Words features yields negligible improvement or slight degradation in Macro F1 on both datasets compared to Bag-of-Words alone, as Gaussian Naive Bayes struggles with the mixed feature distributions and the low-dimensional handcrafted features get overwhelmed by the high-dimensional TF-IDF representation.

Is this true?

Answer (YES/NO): NO